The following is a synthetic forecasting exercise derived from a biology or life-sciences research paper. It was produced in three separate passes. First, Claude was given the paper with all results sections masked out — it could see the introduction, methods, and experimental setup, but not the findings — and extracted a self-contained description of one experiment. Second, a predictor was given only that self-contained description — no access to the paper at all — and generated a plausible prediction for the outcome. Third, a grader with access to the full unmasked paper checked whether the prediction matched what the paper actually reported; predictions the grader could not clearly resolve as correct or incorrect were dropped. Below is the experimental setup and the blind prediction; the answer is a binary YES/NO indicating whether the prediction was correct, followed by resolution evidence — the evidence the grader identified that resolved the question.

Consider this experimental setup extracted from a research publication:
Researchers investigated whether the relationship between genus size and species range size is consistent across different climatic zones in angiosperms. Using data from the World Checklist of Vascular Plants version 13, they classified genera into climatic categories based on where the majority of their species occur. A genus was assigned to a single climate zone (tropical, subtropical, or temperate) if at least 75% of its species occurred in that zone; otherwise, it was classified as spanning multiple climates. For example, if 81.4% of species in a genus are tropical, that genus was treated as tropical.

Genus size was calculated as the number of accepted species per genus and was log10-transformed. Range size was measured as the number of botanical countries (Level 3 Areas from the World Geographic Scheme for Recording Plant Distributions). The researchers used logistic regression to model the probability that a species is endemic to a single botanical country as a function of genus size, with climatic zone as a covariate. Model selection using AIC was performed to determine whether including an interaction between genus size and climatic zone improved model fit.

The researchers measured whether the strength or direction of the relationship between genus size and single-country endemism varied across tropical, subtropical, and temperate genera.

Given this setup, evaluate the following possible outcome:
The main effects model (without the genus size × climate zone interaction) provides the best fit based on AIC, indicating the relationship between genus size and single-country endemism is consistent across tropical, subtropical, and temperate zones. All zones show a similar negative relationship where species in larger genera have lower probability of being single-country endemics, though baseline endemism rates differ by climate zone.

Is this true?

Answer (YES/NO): NO